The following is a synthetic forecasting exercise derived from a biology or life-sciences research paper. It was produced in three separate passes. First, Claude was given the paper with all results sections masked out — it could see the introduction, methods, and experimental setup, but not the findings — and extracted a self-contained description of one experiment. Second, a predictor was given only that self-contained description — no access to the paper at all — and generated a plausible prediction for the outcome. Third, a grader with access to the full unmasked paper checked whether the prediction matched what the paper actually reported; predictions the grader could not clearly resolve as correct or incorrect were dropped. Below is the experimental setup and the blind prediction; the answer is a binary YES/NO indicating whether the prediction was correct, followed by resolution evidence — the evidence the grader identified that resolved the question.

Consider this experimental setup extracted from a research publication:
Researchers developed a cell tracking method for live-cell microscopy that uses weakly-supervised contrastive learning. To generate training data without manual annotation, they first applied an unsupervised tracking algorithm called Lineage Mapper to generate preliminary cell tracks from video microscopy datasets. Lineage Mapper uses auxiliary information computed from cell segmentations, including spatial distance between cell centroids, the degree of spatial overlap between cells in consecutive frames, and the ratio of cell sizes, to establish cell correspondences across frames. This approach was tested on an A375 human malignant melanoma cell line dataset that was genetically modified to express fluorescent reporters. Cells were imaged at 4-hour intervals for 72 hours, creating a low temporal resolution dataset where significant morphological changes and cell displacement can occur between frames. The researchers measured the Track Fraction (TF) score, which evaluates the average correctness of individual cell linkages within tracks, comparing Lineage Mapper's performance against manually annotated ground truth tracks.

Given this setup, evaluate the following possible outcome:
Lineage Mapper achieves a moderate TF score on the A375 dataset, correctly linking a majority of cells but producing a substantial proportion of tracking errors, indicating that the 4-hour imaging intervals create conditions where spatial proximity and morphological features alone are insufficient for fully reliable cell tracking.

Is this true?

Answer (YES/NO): YES